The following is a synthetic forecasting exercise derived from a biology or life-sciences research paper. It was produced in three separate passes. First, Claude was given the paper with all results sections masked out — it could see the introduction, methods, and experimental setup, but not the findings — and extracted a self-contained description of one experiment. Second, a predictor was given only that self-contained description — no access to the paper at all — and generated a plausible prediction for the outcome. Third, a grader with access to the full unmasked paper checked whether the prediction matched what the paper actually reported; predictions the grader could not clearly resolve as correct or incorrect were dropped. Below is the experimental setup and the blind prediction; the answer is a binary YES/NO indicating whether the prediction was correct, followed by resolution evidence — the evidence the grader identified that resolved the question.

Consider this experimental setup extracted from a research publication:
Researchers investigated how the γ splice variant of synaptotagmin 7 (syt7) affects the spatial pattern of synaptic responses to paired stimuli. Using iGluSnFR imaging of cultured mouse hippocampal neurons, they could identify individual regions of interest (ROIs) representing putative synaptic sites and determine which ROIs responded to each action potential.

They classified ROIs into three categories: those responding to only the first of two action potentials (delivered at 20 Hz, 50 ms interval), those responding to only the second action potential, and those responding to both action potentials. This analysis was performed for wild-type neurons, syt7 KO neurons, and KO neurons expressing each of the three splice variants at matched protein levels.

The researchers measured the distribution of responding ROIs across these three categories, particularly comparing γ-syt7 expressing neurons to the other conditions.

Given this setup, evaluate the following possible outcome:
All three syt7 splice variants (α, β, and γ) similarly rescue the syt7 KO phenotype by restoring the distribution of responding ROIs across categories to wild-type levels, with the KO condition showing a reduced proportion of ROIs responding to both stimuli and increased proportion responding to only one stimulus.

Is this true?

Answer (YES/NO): NO